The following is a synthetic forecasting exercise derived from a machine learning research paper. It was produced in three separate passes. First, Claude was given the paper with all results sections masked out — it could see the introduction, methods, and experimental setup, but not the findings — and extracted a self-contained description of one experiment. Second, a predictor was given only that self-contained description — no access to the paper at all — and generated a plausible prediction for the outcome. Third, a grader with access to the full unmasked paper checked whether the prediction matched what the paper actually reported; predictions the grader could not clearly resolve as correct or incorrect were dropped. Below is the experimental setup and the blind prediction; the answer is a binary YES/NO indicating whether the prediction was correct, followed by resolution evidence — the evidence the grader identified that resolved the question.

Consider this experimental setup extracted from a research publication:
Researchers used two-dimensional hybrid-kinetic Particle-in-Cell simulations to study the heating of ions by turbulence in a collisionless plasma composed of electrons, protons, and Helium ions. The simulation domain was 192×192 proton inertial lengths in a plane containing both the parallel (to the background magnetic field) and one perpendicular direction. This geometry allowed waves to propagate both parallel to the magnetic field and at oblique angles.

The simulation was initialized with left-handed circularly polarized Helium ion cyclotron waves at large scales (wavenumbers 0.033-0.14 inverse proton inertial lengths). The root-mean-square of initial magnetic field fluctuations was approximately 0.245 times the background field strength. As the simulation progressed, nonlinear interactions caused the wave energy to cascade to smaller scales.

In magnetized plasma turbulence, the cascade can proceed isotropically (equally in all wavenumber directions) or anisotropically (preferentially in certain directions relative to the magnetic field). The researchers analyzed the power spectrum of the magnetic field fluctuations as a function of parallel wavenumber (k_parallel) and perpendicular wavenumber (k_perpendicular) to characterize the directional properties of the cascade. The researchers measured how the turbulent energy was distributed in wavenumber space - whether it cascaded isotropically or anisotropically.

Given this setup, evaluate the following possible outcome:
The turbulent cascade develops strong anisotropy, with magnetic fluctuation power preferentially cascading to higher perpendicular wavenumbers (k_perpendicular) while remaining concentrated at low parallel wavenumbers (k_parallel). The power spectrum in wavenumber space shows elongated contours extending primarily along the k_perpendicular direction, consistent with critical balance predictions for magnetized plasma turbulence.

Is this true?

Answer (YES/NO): YES